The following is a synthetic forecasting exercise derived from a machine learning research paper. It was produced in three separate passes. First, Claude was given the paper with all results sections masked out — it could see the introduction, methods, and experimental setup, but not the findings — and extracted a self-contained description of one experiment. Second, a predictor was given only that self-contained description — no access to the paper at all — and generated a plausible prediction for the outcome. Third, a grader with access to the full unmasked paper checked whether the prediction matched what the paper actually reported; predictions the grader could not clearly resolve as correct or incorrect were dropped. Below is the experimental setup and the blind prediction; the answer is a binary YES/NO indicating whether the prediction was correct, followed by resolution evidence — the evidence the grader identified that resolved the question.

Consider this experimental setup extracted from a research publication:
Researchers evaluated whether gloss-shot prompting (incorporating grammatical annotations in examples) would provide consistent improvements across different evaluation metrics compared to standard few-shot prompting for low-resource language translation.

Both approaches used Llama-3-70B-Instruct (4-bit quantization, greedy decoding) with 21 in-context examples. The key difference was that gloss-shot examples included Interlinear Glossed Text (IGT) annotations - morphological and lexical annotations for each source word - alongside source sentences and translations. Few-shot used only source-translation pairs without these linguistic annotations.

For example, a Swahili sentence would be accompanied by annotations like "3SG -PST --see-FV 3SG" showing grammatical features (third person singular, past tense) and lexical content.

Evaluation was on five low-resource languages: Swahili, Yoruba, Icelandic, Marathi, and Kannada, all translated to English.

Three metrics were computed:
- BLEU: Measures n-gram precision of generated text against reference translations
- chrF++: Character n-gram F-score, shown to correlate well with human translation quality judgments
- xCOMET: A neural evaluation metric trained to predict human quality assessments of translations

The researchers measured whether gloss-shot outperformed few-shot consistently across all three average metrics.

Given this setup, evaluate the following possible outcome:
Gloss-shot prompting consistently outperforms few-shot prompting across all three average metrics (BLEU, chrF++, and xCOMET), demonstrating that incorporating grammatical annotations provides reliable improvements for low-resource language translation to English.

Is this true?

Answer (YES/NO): NO